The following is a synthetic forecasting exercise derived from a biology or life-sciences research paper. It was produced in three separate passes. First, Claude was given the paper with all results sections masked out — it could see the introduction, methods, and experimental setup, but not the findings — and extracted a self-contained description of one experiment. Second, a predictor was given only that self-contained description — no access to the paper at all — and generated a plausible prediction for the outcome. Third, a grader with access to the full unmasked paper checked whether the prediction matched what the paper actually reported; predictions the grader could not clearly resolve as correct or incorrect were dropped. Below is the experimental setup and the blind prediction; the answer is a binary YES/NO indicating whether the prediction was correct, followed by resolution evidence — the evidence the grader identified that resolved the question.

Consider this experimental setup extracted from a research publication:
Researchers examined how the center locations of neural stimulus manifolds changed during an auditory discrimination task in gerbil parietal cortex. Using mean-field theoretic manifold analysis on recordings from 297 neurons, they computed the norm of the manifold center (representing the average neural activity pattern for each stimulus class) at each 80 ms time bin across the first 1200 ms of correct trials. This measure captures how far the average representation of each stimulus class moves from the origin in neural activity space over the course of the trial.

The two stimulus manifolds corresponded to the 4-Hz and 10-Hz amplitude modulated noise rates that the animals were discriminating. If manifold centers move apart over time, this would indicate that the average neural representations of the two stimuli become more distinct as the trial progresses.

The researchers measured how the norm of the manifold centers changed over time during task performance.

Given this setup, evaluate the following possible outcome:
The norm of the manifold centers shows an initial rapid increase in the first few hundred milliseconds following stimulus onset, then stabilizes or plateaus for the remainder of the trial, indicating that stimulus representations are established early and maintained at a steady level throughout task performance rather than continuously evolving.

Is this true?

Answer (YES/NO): NO